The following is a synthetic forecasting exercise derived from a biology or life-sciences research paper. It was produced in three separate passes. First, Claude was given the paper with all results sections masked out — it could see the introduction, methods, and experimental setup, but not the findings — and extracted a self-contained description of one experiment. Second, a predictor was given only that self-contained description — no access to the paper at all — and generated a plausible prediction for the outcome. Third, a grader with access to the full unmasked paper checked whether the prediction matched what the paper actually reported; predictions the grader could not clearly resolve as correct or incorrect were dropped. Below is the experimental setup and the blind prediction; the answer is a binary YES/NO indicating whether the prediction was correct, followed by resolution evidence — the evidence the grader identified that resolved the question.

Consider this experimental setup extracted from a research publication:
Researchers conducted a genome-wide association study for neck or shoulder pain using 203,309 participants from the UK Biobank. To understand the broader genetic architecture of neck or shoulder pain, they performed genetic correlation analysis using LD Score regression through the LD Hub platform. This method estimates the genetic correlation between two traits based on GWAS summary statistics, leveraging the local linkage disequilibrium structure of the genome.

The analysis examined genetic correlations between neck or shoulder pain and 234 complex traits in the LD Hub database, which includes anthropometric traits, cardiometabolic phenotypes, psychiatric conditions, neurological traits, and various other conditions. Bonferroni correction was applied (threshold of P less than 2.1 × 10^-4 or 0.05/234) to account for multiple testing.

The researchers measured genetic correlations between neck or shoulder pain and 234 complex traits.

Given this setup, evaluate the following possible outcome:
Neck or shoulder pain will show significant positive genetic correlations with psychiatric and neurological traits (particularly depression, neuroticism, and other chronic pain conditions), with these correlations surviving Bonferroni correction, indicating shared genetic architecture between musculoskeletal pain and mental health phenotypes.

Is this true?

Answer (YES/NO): YES